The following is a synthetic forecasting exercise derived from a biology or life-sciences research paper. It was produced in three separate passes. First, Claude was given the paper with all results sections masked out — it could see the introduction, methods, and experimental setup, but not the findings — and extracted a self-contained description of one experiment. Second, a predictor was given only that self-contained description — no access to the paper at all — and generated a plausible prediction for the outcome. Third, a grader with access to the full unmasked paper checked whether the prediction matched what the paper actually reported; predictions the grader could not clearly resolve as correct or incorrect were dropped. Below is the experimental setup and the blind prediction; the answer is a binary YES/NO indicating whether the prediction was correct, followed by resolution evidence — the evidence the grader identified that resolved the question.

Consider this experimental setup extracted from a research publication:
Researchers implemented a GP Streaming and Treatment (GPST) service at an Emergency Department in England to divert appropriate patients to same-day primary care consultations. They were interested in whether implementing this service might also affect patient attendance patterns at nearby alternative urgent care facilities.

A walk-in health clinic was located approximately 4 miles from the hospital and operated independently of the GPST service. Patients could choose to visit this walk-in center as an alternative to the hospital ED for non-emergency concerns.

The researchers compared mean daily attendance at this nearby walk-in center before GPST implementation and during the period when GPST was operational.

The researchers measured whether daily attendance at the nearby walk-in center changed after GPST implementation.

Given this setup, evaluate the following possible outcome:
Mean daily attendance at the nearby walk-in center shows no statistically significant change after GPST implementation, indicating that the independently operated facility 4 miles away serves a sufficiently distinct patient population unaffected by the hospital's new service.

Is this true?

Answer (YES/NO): YES